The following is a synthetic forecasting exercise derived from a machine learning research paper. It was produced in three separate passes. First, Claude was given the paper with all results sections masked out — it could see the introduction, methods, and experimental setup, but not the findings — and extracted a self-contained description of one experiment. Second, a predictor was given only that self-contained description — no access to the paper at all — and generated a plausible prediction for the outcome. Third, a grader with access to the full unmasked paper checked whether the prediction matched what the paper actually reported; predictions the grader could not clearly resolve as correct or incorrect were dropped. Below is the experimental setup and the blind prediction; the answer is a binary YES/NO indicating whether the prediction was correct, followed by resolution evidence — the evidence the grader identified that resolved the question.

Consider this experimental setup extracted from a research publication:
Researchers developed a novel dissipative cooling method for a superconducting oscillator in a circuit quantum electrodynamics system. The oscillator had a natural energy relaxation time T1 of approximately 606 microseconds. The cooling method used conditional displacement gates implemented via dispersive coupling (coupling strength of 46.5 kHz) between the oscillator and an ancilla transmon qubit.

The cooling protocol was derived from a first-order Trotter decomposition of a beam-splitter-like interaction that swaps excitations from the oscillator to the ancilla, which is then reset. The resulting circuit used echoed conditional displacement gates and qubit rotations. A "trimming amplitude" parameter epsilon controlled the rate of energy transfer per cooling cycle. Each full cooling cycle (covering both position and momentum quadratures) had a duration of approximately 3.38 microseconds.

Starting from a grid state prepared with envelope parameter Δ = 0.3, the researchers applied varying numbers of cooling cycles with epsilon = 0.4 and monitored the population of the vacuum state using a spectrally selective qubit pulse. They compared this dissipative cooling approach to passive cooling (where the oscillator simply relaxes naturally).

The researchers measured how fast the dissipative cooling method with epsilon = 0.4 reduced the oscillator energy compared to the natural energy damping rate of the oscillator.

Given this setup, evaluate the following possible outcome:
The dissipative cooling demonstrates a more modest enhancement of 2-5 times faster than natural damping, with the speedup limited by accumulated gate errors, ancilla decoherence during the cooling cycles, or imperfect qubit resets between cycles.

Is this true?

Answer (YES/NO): NO